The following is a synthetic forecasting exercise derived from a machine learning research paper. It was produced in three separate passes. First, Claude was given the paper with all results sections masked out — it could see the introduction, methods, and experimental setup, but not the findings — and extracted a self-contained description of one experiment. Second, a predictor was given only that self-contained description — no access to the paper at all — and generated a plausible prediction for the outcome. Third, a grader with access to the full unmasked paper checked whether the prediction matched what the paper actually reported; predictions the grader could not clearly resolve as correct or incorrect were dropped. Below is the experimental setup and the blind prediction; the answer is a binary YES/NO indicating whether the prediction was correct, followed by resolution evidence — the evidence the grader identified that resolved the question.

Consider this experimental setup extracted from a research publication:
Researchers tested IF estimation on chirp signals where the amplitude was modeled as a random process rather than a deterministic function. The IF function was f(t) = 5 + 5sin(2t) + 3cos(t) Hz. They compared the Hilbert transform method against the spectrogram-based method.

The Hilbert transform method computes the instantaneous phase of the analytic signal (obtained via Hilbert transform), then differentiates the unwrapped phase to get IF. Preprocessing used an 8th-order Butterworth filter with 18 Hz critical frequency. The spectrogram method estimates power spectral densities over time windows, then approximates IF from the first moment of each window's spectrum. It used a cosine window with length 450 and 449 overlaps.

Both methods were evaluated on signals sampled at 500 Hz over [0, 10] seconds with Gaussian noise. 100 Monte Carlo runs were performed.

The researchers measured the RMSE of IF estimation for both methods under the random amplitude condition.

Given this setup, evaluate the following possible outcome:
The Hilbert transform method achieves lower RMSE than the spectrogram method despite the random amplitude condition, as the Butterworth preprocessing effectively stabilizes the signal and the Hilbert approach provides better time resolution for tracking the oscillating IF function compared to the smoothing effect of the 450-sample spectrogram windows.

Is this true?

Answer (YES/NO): NO